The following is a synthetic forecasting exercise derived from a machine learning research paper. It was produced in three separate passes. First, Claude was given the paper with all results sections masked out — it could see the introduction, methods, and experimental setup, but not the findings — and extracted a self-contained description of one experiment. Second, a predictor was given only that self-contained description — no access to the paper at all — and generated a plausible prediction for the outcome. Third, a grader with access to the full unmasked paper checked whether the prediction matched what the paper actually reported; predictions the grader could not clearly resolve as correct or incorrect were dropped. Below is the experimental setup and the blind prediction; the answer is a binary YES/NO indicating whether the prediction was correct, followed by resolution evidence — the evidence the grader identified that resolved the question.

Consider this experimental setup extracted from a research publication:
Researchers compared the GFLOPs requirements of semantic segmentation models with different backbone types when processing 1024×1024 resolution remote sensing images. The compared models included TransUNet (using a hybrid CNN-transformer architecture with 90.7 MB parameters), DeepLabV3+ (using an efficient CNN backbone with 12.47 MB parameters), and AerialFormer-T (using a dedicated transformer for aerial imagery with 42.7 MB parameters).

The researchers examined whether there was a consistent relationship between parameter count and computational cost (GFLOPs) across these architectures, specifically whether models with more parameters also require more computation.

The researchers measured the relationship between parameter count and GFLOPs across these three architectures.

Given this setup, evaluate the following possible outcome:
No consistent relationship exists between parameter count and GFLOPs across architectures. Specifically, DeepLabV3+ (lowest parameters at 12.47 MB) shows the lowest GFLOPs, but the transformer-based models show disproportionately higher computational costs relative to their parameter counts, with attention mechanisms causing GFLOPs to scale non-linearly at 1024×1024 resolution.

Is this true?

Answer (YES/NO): NO